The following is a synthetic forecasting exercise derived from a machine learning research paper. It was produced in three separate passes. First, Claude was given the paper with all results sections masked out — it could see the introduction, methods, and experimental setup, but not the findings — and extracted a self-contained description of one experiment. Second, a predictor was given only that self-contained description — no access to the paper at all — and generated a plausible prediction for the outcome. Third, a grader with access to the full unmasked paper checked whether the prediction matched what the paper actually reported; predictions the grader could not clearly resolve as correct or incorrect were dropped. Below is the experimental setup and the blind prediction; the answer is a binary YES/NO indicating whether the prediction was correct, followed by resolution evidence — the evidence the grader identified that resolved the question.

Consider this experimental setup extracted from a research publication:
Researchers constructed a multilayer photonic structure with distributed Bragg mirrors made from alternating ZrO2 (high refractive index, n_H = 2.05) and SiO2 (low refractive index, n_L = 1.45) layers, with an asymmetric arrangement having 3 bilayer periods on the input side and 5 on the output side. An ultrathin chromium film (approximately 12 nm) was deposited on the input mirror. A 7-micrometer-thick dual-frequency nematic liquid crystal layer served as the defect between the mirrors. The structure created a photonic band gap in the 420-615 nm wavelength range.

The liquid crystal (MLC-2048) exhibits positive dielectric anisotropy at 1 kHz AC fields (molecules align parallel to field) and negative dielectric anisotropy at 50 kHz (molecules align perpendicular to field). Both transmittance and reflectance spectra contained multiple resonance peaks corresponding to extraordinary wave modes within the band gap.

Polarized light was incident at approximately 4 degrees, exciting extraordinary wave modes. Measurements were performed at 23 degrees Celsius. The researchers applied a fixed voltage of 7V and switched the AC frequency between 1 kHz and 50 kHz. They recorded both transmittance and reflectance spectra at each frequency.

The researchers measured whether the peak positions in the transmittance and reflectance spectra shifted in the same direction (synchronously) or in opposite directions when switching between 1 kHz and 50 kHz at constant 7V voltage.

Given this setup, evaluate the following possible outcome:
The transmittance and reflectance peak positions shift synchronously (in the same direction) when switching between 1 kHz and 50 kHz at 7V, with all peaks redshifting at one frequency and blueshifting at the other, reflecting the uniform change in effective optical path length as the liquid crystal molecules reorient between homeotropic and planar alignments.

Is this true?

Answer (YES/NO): YES